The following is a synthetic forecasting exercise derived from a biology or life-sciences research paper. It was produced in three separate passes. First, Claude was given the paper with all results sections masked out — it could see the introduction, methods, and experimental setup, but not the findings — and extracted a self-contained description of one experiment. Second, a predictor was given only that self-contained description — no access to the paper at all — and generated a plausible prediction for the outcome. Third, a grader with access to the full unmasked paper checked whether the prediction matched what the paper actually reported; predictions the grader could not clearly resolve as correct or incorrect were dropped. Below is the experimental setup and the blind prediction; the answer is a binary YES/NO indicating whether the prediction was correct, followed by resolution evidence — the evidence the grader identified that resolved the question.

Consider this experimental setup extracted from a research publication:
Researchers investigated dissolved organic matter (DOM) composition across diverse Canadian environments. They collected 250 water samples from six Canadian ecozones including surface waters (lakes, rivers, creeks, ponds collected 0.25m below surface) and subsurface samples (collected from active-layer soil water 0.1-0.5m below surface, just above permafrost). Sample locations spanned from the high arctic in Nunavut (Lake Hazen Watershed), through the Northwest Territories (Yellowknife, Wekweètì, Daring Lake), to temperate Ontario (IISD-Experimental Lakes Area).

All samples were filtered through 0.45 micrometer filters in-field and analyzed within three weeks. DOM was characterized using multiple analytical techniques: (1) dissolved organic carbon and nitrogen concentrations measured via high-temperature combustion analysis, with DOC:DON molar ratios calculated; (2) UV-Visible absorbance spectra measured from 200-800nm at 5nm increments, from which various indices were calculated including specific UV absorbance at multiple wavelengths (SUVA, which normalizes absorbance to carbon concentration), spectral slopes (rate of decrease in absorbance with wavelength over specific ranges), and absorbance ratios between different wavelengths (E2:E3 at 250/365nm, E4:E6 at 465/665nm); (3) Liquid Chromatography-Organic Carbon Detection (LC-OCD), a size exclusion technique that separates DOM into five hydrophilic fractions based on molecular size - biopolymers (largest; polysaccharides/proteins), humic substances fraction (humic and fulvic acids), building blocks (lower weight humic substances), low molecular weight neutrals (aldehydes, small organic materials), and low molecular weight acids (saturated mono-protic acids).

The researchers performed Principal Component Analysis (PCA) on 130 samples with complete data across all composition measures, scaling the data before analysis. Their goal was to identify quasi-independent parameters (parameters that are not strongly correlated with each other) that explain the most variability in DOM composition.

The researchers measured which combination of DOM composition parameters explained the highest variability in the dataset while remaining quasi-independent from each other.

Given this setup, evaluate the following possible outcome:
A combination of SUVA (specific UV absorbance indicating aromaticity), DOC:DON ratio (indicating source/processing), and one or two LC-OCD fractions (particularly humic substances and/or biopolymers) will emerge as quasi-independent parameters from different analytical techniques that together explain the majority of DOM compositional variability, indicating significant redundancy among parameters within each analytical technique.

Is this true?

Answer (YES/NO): NO